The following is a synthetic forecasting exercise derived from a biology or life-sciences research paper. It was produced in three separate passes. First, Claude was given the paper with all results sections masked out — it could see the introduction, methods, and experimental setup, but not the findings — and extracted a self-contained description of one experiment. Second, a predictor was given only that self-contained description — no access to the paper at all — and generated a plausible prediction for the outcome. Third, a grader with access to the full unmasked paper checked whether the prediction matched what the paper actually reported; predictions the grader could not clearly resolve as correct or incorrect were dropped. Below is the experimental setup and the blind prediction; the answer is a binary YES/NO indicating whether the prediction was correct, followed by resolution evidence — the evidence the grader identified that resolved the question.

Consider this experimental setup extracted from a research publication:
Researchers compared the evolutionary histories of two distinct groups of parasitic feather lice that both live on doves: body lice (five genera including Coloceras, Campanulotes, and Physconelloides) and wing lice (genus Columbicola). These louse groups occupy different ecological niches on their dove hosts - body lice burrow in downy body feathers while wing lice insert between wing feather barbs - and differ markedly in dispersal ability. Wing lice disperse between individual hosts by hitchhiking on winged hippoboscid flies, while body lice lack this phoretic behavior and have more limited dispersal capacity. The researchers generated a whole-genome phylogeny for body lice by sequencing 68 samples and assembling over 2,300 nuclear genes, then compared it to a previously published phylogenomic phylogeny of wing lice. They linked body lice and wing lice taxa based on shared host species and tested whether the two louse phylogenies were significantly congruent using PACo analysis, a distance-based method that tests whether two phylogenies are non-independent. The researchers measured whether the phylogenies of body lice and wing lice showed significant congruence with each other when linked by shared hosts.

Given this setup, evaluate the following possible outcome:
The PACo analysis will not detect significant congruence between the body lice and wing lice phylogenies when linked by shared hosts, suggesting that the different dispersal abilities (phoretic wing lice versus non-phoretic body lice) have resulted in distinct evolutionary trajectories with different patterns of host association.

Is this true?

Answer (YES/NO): NO